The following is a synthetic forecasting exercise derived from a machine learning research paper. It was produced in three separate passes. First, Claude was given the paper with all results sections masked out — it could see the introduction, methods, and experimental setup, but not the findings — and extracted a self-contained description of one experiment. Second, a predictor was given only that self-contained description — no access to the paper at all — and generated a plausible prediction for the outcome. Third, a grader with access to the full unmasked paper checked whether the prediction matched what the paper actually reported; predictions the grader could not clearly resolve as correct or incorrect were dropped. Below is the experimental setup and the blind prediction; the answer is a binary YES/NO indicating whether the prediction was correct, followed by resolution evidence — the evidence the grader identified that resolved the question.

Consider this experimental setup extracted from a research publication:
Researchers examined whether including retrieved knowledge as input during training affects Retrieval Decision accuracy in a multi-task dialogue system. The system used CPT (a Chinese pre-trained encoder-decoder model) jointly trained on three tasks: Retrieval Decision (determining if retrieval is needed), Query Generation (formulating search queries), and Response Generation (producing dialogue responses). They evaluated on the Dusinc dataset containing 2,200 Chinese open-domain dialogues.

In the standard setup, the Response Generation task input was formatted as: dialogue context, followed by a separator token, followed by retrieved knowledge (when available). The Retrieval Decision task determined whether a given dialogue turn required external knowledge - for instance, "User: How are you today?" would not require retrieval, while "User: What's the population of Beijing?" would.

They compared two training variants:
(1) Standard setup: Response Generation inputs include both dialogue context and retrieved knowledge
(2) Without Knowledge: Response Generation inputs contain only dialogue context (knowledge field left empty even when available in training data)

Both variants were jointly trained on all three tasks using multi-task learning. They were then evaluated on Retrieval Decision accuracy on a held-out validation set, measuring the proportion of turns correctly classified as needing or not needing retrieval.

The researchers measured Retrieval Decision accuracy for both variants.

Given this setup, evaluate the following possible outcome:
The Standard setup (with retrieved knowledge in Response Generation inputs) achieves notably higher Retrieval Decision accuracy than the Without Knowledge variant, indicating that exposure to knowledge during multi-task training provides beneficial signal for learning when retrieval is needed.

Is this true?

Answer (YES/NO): NO